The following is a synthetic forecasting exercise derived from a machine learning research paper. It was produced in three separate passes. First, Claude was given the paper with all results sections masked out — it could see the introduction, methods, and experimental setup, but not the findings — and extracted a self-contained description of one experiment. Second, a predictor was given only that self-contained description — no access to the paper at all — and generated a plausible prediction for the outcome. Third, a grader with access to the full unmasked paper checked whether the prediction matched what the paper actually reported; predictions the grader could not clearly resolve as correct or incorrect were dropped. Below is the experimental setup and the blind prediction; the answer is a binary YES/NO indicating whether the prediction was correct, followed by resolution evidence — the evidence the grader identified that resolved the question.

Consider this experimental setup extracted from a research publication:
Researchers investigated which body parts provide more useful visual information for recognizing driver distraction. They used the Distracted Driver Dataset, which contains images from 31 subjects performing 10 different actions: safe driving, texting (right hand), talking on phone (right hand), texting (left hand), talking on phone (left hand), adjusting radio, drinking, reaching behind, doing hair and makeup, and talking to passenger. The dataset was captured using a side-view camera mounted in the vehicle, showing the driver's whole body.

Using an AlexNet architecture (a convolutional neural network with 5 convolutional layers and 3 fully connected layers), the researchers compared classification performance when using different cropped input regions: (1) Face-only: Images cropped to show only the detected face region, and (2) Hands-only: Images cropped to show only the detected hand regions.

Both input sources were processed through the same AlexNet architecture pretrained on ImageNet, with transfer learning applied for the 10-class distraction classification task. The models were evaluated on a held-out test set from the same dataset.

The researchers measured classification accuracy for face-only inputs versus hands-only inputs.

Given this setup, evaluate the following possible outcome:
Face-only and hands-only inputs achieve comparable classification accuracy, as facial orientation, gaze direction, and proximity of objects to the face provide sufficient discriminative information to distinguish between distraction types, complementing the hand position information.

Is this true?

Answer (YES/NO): NO